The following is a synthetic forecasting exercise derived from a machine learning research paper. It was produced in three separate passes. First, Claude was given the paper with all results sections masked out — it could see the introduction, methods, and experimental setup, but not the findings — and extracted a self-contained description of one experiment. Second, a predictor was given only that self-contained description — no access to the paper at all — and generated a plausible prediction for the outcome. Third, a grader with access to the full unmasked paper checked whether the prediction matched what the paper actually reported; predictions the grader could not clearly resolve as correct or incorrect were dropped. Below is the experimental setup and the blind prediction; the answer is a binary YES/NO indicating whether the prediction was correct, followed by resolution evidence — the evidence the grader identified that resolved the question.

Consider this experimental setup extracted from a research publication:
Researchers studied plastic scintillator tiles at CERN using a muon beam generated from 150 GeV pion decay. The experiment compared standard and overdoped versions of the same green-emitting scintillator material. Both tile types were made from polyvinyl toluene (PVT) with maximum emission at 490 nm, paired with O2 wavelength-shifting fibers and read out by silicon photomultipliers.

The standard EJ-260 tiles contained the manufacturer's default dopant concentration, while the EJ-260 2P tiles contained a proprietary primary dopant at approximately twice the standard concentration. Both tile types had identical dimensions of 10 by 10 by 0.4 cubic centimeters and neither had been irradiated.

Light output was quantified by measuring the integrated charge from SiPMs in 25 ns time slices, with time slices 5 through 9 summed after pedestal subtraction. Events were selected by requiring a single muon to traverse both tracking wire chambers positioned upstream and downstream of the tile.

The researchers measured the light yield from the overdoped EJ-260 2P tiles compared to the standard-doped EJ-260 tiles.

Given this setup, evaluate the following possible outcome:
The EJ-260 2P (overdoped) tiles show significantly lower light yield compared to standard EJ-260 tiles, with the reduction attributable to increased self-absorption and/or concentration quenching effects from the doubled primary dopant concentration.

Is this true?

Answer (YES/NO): NO